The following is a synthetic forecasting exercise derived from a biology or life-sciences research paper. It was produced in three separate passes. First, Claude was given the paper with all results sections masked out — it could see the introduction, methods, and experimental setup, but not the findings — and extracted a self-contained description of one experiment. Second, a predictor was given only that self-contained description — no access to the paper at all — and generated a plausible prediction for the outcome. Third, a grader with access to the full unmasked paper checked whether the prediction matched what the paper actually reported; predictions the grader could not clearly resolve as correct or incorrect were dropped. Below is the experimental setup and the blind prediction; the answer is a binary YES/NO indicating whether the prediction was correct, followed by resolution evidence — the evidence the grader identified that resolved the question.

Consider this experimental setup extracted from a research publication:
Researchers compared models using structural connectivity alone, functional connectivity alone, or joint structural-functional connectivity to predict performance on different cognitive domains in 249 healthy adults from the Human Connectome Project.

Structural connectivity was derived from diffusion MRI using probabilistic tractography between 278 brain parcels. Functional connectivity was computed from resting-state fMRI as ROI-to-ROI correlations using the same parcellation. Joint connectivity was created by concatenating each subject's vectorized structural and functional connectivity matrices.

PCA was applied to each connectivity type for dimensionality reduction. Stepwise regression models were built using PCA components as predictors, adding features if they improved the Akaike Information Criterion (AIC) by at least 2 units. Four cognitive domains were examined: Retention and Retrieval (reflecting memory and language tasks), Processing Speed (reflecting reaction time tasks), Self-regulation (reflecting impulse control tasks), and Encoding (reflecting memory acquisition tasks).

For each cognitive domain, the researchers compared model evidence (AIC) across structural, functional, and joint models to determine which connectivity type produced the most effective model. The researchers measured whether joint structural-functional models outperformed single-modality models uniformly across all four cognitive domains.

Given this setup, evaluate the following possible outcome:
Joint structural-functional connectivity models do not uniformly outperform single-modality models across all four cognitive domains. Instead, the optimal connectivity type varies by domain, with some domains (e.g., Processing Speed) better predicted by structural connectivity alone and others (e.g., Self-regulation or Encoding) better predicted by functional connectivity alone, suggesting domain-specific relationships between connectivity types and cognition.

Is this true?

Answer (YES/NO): NO